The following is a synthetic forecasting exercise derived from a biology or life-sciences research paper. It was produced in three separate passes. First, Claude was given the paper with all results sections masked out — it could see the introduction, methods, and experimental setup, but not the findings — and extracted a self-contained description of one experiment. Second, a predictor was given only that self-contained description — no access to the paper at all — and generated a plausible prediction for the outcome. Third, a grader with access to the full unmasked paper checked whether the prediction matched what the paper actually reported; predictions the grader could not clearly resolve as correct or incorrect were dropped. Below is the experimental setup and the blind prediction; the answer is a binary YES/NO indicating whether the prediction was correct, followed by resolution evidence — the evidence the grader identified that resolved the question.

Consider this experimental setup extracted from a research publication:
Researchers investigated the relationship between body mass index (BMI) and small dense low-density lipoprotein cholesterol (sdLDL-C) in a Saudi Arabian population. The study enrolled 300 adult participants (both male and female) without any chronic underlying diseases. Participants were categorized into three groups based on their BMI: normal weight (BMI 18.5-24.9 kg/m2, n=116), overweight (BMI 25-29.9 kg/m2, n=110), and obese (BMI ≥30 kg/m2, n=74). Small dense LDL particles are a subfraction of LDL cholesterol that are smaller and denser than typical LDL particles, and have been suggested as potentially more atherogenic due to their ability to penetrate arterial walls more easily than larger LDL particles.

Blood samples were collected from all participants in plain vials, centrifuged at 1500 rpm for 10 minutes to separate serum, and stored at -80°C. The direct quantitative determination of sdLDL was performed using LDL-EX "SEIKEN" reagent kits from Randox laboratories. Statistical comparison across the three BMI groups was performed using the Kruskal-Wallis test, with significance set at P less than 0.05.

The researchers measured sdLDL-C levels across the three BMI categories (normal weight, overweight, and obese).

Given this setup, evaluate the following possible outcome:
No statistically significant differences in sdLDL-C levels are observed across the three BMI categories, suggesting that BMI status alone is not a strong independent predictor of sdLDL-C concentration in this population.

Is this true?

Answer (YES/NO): NO